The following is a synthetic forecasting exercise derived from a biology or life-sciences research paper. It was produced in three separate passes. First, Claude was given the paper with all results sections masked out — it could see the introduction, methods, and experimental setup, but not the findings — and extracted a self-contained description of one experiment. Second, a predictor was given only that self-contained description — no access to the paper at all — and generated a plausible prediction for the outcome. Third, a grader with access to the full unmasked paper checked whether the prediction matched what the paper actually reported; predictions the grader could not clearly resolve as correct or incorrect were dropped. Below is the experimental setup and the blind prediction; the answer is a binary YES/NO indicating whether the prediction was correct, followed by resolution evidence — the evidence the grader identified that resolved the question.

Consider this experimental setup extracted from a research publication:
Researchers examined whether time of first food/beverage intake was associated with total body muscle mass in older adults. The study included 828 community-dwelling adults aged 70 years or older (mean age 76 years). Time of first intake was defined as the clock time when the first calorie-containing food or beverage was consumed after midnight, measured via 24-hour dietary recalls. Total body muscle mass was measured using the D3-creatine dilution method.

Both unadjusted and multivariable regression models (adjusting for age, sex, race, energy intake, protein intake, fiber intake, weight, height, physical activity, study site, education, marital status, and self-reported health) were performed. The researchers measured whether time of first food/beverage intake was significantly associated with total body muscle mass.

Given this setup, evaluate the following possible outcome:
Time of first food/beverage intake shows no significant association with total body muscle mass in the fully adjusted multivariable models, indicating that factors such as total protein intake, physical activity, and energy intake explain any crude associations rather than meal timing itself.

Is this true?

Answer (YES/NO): NO